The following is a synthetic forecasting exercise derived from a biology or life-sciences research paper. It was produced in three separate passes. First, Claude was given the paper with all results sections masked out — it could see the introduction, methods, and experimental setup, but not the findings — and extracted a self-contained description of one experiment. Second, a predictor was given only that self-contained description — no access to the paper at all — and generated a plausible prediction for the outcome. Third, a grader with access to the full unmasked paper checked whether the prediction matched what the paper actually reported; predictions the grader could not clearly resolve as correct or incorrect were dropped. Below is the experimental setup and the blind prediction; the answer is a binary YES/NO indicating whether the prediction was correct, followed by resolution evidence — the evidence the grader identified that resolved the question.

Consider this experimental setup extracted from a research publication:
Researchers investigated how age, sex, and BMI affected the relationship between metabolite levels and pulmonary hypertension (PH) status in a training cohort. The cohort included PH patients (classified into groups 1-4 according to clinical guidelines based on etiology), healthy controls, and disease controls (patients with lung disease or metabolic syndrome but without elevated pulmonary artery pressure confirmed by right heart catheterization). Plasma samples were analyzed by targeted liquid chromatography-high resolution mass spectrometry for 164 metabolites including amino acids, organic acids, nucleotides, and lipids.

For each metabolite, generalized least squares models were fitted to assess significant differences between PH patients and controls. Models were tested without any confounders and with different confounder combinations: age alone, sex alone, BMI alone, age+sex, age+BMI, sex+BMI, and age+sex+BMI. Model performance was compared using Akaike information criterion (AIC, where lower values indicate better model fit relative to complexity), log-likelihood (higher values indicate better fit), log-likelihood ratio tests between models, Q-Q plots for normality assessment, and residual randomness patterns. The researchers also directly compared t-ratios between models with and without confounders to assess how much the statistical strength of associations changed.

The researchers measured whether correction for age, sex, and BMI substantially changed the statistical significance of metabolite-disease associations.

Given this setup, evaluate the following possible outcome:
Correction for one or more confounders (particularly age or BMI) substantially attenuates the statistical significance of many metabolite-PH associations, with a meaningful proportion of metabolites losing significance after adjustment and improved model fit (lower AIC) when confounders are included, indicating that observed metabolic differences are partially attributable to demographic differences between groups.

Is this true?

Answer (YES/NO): NO